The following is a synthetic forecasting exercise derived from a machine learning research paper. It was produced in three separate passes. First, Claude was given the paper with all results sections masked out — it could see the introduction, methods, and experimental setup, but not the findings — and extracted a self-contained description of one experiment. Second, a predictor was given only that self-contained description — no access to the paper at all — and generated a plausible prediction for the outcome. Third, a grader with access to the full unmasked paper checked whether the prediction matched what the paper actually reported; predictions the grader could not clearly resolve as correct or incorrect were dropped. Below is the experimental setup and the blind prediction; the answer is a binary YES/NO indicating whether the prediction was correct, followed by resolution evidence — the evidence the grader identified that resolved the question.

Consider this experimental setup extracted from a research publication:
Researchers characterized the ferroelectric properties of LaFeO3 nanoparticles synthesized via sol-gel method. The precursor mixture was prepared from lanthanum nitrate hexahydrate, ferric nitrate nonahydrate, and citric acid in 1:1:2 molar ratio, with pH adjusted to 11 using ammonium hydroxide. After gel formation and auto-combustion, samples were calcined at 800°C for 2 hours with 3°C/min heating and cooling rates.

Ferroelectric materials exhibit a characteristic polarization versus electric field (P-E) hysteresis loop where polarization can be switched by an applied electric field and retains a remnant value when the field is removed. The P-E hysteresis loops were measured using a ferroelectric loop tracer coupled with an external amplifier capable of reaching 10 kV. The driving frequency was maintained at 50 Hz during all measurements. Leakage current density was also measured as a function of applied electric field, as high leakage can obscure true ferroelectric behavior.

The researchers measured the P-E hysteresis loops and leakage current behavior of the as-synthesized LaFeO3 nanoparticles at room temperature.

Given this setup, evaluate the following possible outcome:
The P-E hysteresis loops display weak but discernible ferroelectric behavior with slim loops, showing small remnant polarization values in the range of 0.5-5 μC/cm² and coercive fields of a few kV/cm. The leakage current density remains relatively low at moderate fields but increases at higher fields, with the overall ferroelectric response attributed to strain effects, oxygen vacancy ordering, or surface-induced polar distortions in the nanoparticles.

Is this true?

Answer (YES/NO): NO